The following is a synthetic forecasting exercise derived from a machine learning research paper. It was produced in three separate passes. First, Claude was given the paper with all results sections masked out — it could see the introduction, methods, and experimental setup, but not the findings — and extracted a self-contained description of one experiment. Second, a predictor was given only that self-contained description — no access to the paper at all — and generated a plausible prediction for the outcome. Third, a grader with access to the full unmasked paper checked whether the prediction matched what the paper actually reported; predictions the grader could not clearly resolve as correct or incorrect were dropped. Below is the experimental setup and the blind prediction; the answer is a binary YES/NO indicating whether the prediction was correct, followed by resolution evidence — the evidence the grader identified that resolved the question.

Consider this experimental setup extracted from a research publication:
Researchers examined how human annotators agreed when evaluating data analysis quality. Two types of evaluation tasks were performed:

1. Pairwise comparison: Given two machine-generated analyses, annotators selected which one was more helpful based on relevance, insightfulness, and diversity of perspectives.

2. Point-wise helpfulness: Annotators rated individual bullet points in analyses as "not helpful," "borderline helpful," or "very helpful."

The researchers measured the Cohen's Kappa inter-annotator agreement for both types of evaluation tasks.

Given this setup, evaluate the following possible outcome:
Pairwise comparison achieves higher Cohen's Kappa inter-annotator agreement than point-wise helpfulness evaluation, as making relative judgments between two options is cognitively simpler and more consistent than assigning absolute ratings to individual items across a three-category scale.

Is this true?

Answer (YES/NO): NO